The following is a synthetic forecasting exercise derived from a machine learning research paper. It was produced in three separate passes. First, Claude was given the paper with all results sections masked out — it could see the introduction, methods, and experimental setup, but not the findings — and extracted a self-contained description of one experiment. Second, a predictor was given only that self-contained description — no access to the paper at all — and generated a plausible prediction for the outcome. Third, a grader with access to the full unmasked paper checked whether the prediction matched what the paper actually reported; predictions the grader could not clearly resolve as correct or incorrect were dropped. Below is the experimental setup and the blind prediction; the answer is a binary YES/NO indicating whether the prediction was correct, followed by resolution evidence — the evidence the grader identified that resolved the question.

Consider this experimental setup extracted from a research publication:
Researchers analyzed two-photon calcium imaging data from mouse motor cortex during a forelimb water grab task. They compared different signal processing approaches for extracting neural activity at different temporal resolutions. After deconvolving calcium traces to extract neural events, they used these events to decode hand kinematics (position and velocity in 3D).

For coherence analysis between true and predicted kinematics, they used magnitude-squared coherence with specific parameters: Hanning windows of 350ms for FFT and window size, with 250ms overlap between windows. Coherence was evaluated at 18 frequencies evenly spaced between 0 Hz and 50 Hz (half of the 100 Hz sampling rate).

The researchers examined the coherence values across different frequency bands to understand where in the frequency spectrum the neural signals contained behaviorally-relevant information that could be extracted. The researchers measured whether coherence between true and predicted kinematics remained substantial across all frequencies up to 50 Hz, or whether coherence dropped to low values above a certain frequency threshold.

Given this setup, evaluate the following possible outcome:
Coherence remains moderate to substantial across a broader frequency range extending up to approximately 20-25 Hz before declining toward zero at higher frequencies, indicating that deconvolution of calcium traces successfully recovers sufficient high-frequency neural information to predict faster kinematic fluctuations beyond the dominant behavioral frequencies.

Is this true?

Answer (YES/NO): NO